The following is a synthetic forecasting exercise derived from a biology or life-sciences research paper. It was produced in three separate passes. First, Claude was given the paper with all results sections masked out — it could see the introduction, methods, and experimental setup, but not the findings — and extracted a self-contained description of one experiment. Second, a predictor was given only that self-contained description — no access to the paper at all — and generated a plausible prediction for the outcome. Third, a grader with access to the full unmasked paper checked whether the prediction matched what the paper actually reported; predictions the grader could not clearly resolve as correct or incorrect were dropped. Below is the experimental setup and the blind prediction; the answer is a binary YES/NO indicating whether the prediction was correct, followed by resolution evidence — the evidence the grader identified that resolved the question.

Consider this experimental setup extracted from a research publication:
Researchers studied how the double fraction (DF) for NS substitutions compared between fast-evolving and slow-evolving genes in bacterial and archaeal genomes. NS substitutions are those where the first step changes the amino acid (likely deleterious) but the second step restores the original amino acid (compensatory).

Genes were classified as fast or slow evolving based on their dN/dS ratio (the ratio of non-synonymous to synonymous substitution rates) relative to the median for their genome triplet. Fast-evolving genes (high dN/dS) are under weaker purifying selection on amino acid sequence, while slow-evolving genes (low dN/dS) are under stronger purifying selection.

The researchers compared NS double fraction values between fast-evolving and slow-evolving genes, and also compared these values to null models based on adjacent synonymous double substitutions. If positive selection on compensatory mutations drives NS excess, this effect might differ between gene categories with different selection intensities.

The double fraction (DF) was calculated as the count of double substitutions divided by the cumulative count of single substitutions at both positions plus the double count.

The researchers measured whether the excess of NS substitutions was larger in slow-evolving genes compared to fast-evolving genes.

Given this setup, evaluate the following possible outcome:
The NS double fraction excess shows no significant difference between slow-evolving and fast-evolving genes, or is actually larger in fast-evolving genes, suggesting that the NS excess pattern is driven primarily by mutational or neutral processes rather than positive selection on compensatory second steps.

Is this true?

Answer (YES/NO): NO